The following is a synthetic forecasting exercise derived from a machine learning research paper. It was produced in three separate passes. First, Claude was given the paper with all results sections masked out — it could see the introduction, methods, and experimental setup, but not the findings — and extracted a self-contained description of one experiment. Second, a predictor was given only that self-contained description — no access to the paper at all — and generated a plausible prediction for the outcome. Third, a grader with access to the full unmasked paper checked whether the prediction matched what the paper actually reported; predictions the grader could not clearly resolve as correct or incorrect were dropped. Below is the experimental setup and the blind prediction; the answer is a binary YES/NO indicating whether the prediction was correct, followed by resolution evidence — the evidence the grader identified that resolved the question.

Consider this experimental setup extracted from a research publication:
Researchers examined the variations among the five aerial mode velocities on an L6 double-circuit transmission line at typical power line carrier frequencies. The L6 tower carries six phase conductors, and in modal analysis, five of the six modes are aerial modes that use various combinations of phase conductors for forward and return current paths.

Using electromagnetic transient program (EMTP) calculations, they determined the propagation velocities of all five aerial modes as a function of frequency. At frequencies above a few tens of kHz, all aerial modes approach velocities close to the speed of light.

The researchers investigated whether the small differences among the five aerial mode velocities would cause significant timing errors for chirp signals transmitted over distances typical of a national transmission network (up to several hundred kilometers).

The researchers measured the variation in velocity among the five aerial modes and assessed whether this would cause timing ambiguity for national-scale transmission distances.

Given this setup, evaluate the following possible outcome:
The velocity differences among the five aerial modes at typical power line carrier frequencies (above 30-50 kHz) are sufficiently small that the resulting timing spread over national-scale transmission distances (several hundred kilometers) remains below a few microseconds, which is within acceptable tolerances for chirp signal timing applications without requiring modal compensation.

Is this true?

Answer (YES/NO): YES